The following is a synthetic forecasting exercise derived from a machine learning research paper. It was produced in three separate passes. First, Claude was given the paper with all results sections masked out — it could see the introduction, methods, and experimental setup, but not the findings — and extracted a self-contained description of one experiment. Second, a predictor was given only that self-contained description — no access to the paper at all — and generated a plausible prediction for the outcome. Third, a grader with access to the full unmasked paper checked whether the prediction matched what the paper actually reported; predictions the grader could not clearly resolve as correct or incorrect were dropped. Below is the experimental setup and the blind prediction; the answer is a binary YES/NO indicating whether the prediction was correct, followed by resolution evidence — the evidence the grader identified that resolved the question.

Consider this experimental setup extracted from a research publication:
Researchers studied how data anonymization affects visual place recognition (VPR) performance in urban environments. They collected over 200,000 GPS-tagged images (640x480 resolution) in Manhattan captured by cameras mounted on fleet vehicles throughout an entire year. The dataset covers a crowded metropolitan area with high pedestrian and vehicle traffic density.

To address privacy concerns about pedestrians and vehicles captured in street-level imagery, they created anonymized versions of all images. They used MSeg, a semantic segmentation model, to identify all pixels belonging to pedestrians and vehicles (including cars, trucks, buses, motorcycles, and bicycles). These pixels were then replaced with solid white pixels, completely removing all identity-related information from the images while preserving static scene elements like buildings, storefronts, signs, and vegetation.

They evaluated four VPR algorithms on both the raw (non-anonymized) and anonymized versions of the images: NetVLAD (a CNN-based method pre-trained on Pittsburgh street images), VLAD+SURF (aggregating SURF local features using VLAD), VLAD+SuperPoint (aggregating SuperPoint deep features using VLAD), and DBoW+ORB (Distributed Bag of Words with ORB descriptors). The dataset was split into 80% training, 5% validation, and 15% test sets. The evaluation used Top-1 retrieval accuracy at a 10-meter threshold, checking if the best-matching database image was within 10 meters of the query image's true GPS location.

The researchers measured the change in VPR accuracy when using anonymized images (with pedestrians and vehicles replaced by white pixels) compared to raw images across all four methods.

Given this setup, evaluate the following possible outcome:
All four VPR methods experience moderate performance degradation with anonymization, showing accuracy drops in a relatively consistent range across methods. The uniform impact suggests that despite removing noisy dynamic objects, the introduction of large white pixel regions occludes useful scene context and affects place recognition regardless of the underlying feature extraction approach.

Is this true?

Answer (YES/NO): NO